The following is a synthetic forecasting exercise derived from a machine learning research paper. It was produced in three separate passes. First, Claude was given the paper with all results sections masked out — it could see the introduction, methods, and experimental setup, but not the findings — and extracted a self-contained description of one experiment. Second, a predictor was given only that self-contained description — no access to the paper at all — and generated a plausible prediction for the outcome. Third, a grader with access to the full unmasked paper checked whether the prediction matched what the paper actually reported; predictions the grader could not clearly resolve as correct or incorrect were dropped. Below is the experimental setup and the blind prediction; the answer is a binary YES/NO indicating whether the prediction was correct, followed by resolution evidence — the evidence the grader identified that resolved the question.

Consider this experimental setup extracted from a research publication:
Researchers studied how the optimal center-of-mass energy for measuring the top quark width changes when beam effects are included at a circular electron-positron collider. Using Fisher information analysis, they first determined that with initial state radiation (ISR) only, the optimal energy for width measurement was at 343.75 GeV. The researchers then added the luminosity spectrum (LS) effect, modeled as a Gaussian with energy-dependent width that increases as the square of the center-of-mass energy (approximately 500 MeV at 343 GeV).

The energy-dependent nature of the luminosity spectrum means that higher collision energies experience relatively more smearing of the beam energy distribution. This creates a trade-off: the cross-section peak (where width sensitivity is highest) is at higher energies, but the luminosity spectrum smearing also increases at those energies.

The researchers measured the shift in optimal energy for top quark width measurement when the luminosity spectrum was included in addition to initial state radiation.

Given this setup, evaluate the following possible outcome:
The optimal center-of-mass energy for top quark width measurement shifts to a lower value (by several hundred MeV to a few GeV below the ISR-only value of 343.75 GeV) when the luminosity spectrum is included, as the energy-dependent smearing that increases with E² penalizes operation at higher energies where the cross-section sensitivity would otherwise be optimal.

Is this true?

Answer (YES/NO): NO